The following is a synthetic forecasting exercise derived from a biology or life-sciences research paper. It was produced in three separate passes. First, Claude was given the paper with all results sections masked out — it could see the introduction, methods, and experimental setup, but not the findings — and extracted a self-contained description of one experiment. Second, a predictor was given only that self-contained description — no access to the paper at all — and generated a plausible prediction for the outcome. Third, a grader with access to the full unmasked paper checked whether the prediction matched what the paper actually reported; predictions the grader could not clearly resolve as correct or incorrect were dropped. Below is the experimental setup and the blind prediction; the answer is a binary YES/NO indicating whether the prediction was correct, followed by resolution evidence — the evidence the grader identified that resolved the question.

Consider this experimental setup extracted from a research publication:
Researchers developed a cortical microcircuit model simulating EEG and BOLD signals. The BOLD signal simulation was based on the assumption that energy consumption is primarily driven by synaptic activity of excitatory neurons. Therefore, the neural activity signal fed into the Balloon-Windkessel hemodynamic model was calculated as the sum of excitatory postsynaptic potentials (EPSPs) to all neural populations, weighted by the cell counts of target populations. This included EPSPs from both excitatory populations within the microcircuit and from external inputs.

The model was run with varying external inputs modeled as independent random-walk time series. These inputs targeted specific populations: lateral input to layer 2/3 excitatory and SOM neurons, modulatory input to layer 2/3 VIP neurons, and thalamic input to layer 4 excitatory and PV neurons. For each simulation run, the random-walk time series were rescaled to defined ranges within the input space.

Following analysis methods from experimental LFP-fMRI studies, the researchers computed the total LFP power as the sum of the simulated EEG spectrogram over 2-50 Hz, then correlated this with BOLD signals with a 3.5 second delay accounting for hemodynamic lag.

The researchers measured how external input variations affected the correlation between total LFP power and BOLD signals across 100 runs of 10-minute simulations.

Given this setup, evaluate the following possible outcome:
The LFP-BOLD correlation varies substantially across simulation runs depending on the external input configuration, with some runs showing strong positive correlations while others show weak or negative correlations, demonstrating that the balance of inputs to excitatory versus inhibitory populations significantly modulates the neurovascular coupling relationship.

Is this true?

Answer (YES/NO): NO